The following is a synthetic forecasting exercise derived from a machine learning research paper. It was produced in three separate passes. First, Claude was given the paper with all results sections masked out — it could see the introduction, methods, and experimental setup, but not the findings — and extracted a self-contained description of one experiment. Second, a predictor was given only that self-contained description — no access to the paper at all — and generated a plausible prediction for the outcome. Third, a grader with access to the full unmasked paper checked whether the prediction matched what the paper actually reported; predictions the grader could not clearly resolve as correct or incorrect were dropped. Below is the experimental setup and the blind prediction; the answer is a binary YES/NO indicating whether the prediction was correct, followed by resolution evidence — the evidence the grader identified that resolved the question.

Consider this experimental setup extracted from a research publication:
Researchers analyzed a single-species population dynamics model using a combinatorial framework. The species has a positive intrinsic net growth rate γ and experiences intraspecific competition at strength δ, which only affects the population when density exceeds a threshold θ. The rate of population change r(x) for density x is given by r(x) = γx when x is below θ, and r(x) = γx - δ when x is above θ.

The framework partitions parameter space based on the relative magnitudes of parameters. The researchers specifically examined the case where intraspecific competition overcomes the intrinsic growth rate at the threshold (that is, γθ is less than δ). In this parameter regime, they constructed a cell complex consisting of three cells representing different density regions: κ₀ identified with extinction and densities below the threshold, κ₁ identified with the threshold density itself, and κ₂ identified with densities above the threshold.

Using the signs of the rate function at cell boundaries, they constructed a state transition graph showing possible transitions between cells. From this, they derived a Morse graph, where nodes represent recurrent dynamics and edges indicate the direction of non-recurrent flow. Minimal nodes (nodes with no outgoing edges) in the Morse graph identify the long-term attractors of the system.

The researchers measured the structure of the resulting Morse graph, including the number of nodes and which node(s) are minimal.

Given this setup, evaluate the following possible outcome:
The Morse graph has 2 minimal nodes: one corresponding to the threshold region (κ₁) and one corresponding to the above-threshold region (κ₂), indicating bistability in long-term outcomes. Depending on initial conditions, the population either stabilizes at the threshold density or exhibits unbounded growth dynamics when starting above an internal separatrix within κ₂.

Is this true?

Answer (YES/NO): NO